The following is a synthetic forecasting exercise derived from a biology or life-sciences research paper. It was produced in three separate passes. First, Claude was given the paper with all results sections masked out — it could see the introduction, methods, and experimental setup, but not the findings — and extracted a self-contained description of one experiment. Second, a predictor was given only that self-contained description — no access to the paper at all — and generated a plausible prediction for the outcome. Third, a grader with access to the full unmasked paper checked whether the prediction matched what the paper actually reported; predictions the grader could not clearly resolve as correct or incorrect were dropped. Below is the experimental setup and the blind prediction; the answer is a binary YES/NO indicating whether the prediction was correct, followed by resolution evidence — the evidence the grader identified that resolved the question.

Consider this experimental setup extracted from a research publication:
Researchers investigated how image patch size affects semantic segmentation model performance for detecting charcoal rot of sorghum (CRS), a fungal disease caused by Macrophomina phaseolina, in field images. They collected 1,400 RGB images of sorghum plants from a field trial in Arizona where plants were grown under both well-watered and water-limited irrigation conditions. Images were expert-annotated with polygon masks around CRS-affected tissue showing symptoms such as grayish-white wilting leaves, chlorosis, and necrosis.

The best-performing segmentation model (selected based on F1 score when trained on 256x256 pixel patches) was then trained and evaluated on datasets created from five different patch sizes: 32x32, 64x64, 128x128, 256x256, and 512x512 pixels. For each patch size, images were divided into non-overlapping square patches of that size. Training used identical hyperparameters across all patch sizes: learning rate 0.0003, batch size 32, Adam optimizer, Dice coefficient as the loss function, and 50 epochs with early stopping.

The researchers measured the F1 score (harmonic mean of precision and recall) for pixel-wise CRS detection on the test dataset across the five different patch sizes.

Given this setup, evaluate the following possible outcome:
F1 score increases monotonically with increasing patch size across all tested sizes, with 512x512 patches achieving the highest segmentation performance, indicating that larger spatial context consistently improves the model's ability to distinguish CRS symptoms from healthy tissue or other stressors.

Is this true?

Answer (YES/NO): YES